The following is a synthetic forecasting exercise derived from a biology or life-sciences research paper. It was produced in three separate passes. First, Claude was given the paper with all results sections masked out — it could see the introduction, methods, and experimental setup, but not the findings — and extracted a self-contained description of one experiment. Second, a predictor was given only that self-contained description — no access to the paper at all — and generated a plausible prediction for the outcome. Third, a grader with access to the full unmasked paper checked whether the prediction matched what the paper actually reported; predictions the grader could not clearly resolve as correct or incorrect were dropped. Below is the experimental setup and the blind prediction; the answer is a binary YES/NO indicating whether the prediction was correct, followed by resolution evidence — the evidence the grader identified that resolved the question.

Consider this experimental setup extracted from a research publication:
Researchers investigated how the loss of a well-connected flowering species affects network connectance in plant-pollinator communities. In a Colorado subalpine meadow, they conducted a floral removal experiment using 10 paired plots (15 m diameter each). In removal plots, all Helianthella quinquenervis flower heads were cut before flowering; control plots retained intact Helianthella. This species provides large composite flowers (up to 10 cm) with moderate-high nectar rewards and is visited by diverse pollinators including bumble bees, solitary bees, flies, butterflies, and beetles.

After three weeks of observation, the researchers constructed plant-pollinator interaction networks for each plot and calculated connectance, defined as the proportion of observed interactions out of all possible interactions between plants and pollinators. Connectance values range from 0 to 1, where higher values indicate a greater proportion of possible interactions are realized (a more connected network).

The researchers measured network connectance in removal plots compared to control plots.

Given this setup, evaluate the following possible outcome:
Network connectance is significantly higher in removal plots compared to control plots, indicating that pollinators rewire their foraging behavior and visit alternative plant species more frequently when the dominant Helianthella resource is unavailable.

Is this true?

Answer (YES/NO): NO